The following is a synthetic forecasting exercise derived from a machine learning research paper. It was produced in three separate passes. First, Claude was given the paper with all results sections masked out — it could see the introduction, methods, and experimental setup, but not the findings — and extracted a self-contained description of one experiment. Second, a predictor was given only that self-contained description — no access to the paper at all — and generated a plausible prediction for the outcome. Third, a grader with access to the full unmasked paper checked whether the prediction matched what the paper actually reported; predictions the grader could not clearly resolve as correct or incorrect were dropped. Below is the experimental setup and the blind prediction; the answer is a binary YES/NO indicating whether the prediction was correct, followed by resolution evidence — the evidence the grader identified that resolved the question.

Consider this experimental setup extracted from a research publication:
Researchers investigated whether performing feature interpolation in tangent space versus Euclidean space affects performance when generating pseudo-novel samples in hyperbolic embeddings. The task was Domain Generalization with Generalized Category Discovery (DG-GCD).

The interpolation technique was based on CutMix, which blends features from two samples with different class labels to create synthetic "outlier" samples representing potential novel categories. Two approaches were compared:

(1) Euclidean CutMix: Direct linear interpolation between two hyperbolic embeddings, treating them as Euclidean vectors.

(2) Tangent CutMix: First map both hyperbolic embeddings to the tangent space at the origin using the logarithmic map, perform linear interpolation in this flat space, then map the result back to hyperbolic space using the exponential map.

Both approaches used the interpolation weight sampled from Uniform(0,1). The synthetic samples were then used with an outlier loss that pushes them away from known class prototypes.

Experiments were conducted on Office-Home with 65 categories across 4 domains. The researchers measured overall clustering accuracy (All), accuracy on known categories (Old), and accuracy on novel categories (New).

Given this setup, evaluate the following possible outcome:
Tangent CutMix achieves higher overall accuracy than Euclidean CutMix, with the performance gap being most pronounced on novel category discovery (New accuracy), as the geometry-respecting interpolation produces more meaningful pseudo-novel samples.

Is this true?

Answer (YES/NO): NO